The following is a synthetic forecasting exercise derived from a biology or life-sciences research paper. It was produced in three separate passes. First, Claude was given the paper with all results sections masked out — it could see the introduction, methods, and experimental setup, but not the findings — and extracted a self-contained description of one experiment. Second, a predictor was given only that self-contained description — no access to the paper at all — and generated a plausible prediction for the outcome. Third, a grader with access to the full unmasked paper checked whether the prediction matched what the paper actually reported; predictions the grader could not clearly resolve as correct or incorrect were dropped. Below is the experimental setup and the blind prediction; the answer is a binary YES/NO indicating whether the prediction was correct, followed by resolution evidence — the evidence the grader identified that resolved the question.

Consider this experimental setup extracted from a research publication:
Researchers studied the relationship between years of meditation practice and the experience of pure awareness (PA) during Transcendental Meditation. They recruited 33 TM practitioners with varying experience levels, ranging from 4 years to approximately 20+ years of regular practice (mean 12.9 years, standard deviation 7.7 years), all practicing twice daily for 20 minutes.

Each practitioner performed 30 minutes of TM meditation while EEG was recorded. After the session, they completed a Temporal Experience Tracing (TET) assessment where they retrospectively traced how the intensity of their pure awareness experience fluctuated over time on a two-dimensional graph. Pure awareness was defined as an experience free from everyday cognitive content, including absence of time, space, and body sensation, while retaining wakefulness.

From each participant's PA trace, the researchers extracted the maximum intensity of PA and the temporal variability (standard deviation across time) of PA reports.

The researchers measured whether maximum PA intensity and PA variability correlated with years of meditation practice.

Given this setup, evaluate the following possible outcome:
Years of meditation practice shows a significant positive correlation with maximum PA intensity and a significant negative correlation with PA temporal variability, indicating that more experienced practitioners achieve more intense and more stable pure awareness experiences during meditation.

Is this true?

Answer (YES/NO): NO